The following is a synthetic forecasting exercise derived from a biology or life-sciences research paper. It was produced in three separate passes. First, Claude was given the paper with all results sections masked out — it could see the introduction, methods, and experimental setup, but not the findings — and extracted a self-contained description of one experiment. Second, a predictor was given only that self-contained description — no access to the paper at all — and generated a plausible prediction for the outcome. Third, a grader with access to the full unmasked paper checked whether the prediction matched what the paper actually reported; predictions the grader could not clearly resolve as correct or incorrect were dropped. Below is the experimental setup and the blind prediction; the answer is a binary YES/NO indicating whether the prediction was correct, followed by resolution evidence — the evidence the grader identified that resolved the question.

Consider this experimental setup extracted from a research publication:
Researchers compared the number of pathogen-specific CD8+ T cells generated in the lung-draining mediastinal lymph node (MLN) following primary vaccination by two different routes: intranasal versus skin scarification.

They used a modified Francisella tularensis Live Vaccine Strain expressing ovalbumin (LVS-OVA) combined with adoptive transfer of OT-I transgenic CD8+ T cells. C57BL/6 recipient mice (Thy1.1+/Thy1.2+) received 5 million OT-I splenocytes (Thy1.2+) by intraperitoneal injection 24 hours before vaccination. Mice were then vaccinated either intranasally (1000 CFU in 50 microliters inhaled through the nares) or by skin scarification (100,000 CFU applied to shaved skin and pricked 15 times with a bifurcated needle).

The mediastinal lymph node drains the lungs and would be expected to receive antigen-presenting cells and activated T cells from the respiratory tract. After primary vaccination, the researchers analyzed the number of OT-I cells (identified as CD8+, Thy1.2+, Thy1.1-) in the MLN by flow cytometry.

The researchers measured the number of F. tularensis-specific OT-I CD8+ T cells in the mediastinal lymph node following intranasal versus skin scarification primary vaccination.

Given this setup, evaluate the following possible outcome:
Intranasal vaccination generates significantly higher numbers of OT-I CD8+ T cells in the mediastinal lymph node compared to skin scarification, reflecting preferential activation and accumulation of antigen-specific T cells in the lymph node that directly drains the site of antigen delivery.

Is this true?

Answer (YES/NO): YES